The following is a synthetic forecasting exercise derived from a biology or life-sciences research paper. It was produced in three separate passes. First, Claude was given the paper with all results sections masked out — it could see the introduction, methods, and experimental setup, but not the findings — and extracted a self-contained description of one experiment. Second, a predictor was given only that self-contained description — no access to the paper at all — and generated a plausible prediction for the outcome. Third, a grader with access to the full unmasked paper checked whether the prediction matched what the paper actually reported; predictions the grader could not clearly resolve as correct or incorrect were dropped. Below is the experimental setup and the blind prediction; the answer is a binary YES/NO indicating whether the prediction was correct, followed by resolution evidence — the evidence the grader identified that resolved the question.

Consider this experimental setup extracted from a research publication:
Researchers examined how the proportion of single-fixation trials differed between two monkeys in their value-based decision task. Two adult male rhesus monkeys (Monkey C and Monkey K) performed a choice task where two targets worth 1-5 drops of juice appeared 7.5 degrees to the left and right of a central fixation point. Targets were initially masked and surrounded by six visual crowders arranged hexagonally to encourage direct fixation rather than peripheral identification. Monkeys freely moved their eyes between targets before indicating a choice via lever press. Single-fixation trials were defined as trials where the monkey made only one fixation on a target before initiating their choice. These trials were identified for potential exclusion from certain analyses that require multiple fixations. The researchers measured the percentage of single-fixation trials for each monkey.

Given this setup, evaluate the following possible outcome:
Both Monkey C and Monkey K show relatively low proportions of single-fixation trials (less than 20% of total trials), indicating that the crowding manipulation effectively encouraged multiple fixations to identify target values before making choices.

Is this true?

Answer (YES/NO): YES